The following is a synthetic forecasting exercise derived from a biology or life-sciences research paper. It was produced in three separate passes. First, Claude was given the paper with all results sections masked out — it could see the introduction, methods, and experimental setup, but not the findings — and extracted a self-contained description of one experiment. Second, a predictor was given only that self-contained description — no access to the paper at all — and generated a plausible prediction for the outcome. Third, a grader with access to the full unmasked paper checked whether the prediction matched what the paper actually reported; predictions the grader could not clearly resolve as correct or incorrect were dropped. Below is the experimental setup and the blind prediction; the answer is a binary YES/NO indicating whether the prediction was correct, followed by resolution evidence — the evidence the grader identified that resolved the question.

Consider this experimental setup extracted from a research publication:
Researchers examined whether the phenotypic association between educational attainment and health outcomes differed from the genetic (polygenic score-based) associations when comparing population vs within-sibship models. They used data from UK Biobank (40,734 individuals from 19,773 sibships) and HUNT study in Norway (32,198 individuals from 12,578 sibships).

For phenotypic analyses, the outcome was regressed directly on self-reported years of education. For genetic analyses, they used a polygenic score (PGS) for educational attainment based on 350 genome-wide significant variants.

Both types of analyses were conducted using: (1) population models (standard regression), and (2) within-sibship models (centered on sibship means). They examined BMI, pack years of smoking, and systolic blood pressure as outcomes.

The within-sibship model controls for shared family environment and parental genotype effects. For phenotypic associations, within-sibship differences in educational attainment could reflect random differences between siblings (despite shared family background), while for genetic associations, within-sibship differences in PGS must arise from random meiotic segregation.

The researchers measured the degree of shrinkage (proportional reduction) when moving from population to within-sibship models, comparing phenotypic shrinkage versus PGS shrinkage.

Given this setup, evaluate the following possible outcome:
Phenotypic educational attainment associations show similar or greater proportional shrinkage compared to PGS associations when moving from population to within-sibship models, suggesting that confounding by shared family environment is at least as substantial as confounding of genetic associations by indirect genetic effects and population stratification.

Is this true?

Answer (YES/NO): NO